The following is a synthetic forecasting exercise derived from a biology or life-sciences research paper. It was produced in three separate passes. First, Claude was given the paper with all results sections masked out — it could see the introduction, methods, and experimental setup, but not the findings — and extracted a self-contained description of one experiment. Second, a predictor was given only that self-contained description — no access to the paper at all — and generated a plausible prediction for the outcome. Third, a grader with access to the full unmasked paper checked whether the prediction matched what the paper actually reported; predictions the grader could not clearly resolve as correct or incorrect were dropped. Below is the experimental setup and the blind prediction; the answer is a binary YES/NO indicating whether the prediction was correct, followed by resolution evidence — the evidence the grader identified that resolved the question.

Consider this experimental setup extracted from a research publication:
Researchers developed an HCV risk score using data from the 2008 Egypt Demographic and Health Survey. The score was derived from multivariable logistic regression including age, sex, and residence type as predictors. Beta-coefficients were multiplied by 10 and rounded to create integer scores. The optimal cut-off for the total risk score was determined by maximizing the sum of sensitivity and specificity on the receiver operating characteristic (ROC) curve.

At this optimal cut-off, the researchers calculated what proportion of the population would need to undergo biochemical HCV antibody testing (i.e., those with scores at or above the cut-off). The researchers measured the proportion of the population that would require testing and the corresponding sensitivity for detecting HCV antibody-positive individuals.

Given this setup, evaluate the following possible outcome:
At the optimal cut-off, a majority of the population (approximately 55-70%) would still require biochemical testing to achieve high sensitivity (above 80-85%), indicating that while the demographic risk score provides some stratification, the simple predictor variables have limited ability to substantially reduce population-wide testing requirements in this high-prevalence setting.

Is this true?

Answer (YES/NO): NO